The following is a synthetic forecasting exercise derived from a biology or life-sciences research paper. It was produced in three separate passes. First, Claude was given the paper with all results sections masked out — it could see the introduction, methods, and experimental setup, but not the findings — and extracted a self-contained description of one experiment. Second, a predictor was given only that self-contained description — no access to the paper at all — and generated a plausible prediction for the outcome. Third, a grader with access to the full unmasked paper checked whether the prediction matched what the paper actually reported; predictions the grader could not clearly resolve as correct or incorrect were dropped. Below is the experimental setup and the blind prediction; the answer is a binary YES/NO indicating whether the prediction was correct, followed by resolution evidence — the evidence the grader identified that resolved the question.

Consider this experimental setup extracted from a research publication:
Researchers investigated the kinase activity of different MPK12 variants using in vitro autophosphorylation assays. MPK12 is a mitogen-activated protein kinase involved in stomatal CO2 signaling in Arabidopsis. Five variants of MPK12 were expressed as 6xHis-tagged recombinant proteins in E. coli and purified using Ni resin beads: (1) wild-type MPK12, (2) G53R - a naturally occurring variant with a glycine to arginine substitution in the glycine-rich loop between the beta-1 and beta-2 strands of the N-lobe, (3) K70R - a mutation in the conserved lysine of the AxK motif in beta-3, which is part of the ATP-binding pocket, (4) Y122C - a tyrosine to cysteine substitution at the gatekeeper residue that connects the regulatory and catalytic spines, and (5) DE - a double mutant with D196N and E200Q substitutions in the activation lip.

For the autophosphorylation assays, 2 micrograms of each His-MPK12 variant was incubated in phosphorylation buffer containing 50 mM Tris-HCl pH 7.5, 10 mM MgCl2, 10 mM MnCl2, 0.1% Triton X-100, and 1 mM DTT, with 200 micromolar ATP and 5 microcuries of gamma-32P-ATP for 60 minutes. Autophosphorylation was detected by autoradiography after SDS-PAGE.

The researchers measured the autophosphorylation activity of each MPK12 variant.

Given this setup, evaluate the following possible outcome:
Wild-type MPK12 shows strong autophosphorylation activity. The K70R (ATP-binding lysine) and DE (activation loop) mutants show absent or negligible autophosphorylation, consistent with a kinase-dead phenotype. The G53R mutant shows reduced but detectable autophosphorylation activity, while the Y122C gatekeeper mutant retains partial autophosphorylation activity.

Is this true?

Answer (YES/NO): NO